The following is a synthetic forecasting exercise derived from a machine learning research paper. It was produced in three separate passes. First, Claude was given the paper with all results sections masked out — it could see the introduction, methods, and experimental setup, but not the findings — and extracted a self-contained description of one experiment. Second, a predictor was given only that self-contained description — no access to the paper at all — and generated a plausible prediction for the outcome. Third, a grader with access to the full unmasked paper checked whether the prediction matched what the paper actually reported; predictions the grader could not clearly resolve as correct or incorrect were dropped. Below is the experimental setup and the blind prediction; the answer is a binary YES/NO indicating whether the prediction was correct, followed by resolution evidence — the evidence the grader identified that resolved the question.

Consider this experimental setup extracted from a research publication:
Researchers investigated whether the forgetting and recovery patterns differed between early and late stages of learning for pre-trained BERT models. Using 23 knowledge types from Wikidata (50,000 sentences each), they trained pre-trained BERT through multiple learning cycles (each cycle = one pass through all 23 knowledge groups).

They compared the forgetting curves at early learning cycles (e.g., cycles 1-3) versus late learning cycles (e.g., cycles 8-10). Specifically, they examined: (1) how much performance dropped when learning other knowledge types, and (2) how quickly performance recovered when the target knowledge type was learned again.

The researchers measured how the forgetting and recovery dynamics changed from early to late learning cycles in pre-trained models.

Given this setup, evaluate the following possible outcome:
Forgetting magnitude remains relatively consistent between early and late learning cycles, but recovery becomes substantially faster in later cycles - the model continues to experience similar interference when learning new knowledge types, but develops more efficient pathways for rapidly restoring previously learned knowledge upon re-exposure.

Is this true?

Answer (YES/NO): NO